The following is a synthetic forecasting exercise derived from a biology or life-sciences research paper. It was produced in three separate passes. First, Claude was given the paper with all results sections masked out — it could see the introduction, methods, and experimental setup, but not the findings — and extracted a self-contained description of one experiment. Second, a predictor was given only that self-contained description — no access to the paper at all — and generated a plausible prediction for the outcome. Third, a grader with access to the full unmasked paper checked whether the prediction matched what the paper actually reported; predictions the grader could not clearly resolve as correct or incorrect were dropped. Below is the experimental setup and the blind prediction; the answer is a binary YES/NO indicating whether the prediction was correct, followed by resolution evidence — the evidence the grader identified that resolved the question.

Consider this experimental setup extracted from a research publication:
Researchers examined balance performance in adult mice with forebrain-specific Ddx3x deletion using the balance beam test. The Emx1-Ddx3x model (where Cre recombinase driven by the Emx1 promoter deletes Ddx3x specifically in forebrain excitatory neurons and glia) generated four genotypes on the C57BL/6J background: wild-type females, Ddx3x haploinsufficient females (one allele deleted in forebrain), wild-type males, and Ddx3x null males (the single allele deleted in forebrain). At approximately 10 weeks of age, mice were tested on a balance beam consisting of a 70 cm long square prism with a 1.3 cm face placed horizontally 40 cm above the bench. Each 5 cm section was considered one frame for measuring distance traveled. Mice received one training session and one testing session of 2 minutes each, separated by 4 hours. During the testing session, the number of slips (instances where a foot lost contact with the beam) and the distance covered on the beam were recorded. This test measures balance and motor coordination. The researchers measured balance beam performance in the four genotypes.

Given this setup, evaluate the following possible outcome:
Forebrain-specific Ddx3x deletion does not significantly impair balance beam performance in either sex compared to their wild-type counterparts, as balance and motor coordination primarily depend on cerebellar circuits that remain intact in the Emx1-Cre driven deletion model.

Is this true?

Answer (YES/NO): NO